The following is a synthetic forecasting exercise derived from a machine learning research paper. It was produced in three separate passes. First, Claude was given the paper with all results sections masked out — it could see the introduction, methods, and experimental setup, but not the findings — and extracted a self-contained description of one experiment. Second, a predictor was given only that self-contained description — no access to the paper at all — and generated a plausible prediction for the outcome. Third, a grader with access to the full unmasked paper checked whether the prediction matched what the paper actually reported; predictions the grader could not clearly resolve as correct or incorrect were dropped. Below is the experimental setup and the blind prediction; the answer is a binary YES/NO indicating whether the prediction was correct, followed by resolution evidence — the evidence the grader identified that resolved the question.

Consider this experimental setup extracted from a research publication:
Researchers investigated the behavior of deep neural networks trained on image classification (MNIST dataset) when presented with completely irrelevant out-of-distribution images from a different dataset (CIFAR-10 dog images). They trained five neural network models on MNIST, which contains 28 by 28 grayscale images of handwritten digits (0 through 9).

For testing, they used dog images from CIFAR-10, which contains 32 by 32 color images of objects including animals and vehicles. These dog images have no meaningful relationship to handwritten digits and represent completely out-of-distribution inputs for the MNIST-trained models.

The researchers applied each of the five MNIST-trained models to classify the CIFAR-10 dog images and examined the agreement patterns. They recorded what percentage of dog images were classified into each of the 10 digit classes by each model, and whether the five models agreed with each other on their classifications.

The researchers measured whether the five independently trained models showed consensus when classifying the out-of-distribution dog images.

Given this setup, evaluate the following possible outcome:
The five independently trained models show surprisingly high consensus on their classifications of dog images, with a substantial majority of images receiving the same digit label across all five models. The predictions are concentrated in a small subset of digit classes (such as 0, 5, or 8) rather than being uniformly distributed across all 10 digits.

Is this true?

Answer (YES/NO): NO